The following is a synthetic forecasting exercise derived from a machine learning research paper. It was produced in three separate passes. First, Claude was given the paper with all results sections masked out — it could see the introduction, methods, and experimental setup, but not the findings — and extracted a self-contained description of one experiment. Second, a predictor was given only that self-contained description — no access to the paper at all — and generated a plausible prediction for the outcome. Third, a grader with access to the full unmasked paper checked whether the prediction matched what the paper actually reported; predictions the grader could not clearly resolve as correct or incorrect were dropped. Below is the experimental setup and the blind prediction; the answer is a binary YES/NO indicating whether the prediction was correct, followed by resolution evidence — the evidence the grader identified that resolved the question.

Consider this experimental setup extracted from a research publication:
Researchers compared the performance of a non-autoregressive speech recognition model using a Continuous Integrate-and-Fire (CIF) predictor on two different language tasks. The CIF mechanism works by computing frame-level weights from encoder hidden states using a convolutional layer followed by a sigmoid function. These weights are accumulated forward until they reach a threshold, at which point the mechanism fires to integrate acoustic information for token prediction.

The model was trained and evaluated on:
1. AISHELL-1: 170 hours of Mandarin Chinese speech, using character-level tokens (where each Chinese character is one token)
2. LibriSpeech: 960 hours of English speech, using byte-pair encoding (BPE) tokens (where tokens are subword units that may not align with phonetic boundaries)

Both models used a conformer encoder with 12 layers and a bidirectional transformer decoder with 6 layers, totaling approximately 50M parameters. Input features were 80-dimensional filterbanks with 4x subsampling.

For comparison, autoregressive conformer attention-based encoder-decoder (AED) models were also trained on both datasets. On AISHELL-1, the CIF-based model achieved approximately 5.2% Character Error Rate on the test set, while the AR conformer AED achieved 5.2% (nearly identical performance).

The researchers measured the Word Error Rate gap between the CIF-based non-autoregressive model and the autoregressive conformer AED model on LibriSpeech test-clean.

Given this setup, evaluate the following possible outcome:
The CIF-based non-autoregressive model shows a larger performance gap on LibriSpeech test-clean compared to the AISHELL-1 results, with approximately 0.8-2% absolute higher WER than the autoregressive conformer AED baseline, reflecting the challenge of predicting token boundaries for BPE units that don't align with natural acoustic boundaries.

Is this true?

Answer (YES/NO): NO